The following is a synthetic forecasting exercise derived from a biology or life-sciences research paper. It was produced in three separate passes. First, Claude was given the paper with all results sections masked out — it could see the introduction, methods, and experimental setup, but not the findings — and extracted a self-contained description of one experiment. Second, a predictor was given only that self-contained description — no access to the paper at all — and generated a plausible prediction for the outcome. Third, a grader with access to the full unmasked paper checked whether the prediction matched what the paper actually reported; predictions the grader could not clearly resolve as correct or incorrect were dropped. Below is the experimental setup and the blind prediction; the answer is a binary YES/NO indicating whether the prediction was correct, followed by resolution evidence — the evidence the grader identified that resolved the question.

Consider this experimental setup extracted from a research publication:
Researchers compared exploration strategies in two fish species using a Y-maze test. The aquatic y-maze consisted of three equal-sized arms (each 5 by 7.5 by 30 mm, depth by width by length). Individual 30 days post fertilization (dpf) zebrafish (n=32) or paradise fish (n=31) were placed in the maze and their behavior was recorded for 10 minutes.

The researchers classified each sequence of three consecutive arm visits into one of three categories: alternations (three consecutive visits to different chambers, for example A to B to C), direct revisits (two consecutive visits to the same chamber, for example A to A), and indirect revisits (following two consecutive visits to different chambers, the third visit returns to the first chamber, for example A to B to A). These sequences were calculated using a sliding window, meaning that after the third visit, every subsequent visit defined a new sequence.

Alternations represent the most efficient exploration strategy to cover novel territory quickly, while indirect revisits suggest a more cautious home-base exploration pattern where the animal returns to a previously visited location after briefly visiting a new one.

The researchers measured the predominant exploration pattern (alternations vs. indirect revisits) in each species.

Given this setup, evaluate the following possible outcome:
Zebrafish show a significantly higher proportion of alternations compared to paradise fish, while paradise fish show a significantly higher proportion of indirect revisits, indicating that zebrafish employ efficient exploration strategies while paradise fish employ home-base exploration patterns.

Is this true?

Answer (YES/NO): NO